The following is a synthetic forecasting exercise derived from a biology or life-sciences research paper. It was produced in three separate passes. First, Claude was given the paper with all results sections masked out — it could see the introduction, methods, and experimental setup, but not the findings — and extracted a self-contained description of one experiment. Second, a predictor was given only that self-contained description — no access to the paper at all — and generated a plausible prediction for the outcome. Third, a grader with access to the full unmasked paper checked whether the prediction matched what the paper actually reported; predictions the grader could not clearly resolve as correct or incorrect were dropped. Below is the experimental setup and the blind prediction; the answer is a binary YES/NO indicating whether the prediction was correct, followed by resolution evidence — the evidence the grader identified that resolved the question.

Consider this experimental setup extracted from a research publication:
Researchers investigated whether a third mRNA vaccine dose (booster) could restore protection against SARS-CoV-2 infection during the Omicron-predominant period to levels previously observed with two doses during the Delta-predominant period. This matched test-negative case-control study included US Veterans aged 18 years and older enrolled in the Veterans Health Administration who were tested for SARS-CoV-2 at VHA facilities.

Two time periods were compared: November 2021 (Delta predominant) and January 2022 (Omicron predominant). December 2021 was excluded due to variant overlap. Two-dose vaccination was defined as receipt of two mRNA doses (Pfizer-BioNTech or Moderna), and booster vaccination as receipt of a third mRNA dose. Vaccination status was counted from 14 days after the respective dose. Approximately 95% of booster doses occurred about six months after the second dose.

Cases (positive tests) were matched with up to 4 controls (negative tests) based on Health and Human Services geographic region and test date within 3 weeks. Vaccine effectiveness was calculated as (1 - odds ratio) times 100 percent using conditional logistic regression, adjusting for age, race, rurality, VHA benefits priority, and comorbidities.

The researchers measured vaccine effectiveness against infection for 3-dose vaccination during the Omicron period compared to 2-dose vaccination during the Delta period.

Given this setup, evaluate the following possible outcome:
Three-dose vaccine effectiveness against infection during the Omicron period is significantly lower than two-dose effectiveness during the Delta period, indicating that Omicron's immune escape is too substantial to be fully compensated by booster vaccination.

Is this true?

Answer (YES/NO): NO